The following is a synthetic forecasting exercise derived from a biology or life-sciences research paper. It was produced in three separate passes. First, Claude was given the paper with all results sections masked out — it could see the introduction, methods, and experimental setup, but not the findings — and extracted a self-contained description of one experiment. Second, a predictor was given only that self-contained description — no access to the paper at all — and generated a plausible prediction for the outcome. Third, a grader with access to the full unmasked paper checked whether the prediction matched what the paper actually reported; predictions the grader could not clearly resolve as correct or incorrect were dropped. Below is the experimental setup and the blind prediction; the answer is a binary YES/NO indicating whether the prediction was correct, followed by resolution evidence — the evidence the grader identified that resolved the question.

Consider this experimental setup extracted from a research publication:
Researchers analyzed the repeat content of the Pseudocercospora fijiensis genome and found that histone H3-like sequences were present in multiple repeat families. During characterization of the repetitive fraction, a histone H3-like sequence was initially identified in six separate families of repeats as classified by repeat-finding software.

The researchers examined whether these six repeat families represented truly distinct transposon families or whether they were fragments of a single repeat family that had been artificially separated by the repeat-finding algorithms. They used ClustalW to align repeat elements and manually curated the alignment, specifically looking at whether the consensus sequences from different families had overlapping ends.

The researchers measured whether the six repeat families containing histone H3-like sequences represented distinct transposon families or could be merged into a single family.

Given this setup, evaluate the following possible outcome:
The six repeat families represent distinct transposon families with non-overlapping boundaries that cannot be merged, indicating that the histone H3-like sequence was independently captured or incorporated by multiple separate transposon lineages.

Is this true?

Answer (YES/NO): NO